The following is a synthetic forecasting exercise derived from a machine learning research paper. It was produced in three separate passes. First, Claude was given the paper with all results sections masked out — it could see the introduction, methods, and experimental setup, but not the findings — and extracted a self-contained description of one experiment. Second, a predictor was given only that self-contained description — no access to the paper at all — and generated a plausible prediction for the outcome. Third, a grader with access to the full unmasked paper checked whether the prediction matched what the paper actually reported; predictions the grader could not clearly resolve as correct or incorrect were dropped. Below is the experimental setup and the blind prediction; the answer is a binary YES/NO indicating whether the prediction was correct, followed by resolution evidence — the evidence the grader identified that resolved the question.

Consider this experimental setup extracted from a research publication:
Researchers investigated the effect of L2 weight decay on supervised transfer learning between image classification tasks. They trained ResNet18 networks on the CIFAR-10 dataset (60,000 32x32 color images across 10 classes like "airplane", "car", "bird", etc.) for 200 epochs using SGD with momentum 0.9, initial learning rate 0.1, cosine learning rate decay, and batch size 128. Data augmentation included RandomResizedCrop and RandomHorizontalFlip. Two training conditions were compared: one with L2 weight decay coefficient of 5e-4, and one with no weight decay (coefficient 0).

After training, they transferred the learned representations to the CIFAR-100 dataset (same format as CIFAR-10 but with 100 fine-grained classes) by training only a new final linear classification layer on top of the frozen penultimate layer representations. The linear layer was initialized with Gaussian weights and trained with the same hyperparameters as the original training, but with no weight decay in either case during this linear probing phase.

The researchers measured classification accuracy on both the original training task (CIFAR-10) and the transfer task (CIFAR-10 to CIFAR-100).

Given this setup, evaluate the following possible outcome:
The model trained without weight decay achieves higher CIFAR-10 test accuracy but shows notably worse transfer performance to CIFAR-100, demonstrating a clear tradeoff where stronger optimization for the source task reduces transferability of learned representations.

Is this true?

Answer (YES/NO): NO